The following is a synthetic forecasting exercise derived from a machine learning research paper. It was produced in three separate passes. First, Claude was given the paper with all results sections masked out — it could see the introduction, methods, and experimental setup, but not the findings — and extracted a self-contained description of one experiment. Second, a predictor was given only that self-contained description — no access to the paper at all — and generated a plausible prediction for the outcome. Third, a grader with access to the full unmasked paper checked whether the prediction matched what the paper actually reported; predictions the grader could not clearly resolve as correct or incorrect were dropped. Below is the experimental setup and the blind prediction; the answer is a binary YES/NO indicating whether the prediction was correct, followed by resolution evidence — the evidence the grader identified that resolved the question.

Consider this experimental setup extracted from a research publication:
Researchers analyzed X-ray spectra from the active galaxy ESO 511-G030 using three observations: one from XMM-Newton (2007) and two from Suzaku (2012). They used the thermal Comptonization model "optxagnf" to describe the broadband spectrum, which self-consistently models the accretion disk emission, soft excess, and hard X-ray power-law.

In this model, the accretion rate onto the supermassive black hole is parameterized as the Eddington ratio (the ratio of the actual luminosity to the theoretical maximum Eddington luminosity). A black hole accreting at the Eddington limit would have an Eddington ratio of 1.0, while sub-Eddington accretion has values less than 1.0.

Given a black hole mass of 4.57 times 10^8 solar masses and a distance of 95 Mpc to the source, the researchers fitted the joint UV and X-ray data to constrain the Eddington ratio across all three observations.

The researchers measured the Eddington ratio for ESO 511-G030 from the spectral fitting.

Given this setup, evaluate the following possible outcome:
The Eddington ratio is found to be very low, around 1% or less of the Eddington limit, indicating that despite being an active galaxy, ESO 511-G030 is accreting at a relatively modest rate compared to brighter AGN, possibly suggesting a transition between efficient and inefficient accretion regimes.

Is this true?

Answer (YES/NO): YES